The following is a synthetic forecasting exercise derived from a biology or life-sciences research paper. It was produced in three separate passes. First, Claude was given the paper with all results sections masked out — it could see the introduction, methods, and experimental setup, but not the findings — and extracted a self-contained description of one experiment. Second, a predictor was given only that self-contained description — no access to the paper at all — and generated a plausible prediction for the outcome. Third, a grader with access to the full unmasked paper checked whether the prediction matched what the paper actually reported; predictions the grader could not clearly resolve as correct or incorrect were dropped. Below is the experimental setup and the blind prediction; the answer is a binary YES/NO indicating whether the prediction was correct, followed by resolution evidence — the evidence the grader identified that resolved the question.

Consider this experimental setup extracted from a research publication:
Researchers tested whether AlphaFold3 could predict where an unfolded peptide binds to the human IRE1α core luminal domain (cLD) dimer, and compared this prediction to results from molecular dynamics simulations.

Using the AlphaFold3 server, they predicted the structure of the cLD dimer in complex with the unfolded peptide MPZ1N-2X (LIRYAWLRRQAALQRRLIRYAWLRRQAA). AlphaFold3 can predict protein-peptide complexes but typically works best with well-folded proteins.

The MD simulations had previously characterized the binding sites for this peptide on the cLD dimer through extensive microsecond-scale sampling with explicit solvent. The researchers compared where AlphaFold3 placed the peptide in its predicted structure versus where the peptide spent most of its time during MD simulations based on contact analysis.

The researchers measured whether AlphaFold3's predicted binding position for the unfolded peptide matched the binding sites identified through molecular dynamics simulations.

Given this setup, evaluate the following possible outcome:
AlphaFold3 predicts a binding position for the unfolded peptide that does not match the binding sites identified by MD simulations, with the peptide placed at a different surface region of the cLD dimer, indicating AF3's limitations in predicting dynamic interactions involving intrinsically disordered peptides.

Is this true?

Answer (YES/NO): NO